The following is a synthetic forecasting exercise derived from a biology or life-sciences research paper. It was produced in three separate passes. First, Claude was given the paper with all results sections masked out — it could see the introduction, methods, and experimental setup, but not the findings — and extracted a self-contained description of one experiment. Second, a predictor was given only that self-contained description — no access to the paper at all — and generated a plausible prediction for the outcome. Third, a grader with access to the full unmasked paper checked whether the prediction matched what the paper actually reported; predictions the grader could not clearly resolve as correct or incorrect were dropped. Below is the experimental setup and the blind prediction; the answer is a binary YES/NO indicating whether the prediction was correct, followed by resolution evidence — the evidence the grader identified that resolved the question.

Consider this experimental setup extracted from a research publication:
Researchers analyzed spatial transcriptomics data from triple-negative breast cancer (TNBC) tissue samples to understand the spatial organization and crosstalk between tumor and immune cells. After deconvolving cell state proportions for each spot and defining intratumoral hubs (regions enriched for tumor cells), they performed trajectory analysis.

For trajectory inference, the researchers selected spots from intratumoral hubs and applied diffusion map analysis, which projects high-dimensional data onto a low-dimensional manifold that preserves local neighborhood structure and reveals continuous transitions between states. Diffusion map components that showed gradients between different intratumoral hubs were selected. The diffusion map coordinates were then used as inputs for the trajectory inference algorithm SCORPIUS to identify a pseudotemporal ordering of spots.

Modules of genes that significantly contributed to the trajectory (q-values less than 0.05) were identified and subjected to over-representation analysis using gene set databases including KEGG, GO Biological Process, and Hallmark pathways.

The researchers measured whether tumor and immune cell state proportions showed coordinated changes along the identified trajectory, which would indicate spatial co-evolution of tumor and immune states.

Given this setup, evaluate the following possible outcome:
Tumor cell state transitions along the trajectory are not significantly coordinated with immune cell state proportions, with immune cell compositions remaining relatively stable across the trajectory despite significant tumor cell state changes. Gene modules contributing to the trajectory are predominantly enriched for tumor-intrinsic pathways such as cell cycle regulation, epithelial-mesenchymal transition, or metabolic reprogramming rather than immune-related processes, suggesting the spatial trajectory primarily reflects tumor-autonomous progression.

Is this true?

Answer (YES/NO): NO